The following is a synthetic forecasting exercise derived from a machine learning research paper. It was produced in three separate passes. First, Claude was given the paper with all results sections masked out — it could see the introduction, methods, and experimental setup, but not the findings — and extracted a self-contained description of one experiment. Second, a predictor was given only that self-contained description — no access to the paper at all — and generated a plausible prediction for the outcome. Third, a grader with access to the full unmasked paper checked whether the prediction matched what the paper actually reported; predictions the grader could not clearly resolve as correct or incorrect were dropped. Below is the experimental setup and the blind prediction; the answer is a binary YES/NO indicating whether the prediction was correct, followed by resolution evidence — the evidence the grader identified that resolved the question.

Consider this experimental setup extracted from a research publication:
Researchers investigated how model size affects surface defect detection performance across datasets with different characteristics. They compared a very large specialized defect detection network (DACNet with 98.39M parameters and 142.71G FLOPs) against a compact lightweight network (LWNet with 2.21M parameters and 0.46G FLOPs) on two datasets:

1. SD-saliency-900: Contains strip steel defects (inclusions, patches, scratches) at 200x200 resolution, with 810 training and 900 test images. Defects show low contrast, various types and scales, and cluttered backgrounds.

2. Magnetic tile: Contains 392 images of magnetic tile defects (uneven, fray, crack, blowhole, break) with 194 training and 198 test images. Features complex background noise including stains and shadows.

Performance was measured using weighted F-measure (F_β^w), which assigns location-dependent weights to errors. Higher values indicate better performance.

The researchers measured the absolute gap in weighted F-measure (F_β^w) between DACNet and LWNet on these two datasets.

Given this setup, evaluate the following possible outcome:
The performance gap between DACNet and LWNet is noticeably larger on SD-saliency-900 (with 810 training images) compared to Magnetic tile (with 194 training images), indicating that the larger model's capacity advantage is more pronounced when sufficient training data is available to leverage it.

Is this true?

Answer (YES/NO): NO